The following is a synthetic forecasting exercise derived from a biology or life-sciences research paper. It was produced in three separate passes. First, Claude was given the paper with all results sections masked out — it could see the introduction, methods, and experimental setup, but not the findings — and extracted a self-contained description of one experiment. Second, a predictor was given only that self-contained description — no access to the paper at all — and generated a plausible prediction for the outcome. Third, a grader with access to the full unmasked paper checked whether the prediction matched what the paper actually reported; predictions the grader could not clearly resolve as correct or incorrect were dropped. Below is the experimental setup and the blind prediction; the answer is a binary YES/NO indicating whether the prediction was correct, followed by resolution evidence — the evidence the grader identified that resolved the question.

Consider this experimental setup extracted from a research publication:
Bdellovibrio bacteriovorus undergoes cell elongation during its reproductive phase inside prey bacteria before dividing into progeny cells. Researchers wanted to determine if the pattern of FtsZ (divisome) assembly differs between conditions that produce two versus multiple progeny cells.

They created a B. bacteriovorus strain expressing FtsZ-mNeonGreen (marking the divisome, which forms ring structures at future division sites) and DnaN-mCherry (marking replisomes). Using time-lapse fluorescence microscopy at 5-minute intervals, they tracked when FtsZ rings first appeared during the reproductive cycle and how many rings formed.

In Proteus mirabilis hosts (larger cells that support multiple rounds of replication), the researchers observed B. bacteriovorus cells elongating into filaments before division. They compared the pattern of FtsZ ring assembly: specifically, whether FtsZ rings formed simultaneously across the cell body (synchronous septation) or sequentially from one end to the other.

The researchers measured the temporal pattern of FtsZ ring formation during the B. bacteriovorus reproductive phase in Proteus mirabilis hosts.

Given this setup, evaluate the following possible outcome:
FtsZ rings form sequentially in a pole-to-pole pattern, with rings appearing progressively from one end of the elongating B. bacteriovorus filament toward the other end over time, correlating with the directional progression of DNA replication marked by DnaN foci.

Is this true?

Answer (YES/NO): NO